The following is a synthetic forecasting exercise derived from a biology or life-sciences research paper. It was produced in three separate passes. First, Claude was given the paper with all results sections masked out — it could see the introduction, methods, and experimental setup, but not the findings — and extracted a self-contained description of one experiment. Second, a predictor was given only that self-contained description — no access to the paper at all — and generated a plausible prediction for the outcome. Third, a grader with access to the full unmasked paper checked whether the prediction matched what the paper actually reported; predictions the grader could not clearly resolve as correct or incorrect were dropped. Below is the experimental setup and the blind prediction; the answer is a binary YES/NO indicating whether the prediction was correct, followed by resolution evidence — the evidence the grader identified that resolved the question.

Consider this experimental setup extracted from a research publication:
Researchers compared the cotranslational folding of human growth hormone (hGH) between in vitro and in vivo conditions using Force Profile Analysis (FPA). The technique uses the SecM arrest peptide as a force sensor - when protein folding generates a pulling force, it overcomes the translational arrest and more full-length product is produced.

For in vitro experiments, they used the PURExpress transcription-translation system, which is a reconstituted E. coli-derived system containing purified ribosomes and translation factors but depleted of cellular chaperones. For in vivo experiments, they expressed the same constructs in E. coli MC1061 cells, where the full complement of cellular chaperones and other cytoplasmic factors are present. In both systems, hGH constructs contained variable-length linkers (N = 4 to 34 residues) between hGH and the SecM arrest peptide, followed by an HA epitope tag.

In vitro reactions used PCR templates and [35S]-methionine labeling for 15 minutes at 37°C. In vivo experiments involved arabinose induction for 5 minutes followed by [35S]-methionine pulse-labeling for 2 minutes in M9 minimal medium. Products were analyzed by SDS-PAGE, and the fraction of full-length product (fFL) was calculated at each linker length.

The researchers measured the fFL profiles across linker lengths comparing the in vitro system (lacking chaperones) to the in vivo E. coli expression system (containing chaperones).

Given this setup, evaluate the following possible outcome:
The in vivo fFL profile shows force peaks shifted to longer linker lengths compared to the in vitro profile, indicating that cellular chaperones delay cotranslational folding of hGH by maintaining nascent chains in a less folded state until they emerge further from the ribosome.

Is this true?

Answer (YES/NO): YES